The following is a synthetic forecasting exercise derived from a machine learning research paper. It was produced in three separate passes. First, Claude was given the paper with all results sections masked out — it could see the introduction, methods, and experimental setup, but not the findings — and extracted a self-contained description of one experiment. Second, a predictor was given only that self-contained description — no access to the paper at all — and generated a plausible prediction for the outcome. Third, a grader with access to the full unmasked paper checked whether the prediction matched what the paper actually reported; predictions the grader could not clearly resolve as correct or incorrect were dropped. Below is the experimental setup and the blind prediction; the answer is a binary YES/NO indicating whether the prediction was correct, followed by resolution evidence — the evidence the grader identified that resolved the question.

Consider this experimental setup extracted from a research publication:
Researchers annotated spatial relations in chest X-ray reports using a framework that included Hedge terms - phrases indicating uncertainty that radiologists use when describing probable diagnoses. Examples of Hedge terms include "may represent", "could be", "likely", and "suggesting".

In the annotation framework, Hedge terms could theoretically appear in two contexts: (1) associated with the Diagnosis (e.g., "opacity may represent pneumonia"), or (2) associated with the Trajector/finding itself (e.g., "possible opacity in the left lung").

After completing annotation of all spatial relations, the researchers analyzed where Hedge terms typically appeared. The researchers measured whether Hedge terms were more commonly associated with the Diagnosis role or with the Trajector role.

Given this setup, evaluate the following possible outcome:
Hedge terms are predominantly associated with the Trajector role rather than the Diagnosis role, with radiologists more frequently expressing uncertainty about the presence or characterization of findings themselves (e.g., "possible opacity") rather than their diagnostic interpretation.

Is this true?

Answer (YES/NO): NO